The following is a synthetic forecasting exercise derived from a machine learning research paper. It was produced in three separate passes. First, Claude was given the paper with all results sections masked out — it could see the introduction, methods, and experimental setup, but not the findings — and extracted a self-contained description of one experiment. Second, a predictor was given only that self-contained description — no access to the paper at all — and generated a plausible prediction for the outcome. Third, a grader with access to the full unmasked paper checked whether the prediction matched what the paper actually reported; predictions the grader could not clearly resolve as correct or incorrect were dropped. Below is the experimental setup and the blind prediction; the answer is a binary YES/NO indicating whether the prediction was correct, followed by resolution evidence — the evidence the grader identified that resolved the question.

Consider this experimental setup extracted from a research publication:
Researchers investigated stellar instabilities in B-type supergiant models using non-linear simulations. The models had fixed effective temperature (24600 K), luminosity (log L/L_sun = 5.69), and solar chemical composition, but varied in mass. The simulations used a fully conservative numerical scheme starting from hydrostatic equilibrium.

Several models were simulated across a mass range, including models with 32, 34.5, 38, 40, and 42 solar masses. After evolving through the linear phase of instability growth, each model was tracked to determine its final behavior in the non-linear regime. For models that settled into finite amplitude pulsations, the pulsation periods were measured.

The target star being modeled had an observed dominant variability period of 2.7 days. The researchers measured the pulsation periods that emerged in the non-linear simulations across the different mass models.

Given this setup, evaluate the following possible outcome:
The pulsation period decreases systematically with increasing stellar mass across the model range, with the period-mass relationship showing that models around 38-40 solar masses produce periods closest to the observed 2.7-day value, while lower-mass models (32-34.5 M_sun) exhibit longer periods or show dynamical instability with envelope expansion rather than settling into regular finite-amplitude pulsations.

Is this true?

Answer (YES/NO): NO